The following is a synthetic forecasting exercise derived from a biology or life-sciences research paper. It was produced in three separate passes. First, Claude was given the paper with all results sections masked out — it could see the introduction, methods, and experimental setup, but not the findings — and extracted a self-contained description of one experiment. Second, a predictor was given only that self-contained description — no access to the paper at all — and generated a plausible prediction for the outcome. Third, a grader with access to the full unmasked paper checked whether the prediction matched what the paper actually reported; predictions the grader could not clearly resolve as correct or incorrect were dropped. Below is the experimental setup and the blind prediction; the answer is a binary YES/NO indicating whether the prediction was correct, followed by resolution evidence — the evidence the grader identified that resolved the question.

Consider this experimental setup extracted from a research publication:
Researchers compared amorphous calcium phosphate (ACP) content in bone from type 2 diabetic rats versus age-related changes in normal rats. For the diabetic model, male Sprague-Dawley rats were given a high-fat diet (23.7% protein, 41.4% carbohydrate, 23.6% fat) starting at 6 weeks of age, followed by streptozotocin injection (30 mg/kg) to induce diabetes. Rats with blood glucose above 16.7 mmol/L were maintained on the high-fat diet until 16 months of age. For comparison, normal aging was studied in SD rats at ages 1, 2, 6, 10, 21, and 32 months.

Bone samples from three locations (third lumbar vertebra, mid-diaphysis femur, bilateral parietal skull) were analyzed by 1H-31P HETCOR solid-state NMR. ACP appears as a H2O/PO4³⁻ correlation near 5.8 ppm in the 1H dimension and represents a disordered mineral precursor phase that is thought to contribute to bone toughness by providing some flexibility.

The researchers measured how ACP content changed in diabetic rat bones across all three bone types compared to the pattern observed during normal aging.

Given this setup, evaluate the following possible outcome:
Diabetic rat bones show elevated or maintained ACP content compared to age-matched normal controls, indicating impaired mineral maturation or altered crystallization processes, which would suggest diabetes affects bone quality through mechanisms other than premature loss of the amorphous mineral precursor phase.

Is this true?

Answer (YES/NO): NO